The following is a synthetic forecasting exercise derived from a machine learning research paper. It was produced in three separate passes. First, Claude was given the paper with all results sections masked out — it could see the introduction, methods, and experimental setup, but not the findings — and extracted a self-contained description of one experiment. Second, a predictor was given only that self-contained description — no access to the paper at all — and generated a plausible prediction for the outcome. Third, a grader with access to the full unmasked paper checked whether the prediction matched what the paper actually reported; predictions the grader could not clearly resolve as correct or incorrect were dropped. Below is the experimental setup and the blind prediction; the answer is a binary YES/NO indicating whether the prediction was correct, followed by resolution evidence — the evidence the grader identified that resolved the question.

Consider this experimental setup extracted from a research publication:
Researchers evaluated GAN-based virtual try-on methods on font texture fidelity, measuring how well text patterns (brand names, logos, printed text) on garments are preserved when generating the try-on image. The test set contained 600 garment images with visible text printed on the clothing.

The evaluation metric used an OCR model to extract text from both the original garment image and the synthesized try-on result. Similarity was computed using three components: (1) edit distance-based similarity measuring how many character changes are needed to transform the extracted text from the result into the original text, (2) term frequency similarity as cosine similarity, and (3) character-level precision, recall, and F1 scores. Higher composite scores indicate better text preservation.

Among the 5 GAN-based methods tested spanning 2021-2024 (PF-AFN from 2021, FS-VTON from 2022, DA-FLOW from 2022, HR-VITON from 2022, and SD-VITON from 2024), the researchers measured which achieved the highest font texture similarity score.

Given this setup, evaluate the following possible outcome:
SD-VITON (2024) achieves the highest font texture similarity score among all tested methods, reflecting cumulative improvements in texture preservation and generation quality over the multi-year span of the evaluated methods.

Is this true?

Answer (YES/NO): YES